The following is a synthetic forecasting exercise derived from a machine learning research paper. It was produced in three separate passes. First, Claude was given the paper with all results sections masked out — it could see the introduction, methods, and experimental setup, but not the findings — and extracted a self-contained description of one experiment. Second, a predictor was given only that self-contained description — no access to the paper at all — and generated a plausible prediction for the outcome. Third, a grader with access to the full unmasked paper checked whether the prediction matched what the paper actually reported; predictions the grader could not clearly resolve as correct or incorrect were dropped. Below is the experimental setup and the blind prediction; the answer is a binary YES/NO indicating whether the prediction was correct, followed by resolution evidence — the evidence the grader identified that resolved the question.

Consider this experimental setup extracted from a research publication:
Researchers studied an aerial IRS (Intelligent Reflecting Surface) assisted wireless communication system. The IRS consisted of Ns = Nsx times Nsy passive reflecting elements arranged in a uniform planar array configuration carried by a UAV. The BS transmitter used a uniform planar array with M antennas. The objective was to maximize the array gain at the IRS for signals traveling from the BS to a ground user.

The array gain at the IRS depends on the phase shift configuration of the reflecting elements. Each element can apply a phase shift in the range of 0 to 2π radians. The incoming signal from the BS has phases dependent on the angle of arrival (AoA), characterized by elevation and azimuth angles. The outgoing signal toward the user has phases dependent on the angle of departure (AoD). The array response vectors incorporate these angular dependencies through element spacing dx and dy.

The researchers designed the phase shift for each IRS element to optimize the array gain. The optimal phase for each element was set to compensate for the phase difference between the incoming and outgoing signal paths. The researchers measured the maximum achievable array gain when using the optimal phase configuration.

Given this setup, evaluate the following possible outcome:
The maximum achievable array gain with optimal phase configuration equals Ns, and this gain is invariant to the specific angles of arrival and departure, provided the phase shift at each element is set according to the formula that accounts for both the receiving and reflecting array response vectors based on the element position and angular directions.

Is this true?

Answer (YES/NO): YES